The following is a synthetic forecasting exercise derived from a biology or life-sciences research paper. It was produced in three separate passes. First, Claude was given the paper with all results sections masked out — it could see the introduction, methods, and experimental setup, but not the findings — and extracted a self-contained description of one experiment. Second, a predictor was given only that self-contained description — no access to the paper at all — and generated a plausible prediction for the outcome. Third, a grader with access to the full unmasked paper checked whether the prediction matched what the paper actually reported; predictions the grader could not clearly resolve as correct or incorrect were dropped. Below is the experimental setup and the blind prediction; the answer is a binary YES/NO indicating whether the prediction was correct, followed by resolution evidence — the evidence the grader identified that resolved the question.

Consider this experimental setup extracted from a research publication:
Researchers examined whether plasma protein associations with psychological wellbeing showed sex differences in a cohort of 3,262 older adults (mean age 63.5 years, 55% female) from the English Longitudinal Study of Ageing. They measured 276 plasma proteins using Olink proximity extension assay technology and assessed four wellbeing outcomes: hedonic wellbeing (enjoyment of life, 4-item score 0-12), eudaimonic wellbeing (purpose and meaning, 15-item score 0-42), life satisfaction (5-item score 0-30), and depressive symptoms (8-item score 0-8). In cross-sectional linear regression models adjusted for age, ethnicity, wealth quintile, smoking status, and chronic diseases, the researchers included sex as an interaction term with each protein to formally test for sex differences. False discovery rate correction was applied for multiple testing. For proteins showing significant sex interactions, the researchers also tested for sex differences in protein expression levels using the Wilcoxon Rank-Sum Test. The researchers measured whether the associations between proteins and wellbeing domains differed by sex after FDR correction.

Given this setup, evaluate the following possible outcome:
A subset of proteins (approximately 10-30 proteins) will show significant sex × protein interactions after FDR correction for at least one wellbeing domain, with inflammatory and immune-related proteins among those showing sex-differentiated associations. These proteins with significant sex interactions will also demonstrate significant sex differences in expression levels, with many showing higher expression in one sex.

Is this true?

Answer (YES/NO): NO